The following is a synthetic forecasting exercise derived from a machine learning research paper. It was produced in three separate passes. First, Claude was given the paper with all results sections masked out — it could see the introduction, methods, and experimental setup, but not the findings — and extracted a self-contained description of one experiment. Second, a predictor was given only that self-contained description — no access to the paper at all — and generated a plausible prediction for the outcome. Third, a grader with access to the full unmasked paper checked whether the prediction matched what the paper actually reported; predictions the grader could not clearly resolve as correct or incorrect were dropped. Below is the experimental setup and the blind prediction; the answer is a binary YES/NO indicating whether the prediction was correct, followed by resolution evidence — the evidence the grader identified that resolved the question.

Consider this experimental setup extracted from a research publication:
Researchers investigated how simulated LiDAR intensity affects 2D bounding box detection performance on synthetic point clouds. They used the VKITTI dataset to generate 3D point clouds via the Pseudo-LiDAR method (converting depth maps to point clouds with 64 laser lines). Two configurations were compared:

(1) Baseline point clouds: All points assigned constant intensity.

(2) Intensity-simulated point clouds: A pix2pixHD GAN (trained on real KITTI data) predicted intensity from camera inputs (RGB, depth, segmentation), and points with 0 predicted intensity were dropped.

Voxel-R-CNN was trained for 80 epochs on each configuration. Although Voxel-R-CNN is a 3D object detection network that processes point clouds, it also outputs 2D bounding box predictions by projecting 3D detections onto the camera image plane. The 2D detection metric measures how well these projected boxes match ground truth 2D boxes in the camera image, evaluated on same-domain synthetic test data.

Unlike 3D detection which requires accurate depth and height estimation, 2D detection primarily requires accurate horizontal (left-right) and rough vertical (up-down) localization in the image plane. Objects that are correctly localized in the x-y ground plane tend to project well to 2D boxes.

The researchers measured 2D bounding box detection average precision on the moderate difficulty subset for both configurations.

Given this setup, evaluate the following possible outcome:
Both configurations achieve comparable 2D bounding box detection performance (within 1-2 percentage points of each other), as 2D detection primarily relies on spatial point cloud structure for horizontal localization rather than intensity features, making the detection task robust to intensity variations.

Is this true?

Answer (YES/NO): YES